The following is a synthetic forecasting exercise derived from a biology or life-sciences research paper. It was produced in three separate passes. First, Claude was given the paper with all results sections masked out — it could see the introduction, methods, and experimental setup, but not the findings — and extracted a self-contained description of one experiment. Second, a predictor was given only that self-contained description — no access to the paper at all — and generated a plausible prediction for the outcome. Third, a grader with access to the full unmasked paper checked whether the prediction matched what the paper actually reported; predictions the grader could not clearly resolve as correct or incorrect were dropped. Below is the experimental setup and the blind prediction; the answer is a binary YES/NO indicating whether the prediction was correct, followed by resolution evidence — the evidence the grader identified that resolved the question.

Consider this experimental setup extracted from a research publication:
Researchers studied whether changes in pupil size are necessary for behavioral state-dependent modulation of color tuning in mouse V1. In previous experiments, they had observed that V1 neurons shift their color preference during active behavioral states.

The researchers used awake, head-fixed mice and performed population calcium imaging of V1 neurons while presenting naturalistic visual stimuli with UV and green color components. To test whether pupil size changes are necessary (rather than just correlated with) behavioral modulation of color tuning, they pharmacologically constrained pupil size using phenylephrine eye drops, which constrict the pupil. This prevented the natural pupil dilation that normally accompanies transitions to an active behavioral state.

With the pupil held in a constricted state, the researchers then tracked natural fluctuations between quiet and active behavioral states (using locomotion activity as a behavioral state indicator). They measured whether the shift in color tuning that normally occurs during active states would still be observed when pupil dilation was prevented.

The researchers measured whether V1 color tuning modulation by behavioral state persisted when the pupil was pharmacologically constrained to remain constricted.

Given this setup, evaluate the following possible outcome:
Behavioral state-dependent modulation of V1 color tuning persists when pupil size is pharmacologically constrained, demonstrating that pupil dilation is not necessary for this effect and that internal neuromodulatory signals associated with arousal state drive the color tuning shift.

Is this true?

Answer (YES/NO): NO